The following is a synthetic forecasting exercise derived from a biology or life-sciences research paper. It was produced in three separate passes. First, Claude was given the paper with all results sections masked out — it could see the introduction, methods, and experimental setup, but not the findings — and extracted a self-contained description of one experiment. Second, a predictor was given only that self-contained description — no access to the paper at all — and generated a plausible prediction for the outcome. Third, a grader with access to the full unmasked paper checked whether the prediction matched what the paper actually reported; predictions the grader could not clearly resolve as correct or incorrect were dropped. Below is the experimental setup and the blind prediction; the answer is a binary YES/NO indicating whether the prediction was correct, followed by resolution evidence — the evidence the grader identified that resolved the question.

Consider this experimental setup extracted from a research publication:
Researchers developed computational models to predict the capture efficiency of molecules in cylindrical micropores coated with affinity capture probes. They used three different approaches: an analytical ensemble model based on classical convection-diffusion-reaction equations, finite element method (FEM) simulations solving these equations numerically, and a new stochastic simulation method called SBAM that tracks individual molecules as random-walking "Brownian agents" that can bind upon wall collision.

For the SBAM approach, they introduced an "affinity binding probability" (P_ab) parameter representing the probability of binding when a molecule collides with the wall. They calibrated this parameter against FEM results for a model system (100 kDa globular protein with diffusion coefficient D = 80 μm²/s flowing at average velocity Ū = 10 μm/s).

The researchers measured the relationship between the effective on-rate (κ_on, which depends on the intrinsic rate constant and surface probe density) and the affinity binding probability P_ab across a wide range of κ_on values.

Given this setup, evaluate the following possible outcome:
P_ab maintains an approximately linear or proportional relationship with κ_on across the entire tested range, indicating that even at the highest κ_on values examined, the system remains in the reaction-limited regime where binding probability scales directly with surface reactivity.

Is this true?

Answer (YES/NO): YES